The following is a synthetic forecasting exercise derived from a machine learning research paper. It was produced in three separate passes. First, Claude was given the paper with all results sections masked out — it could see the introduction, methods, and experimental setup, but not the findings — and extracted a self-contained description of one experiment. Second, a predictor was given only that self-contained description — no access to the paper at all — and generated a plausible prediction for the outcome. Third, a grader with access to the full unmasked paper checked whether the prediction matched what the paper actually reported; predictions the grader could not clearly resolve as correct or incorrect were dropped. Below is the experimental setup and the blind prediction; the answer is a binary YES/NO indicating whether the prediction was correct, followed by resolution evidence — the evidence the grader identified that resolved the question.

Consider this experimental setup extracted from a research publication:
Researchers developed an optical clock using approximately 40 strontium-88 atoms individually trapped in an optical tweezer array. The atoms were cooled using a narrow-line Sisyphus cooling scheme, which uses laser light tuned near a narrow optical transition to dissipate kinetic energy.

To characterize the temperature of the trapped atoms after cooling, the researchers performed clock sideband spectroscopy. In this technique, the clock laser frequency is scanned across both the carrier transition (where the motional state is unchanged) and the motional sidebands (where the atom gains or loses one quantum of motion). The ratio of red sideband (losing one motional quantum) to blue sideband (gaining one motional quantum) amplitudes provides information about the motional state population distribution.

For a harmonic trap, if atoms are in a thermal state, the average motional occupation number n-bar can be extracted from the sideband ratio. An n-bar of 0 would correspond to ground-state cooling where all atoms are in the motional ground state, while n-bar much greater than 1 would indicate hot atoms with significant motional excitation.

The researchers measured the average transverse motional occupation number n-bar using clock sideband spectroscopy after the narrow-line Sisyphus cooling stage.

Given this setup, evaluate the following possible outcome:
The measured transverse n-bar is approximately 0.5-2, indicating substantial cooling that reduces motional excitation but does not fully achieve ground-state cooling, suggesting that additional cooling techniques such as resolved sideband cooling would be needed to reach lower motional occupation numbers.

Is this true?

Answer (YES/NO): YES